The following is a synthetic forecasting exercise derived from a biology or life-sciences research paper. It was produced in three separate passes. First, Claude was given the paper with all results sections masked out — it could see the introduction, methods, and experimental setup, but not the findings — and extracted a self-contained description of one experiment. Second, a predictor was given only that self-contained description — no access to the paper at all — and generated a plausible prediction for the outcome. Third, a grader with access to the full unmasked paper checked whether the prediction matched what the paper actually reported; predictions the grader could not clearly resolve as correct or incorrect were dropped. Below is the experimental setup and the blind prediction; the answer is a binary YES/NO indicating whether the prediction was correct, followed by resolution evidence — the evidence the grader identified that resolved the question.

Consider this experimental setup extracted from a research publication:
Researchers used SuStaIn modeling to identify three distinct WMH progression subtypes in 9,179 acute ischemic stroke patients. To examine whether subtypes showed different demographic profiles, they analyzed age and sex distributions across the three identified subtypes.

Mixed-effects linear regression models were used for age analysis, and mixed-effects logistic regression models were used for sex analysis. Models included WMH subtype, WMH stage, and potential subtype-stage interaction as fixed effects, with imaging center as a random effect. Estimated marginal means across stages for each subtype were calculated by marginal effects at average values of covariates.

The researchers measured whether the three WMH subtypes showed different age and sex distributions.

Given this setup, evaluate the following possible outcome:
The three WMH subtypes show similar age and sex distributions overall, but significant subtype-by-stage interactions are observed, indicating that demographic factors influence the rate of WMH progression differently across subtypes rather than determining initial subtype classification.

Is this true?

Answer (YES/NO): NO